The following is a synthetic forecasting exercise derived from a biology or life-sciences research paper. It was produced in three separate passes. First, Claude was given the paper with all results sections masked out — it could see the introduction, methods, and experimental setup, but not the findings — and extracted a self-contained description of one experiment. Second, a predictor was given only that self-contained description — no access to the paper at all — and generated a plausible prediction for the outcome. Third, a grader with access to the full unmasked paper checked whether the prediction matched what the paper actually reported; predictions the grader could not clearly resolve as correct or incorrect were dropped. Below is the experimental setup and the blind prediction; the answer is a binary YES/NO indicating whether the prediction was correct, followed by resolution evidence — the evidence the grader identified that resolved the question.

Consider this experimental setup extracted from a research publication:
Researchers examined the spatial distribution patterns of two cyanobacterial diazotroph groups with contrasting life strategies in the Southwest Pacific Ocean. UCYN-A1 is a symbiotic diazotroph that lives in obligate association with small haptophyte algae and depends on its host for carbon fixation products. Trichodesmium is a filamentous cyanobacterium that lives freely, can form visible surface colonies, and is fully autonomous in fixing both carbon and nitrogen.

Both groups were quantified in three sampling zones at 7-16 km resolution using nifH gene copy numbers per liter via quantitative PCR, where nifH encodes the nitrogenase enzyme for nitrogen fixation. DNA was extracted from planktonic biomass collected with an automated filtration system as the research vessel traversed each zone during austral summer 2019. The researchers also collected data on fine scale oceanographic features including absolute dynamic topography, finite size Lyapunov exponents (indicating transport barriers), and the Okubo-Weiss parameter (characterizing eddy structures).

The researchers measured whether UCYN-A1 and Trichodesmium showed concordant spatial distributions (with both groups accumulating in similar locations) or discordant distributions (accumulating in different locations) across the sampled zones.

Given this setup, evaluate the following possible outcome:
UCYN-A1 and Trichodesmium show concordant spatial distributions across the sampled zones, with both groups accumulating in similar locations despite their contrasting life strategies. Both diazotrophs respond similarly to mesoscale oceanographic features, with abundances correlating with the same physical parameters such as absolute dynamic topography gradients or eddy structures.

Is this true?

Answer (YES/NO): NO